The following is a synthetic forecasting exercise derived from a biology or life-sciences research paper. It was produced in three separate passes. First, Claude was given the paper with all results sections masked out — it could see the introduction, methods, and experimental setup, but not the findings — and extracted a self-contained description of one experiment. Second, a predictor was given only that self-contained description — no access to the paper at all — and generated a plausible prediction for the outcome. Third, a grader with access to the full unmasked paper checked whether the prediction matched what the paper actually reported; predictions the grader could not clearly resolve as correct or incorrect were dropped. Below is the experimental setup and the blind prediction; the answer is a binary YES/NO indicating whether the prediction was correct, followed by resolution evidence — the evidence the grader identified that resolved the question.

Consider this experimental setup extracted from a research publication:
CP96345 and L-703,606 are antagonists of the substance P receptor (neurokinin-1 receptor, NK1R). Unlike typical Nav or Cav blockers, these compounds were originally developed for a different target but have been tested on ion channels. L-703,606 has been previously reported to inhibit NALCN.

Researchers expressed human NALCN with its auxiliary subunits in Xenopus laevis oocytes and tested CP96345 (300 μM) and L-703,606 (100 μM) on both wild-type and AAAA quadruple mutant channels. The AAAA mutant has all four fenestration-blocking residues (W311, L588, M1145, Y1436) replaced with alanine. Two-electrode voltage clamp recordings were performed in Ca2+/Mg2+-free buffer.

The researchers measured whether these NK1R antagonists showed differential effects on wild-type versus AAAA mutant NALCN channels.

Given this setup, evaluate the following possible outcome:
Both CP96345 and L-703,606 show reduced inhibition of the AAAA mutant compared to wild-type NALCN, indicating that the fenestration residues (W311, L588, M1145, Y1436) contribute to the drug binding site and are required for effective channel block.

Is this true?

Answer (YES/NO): NO